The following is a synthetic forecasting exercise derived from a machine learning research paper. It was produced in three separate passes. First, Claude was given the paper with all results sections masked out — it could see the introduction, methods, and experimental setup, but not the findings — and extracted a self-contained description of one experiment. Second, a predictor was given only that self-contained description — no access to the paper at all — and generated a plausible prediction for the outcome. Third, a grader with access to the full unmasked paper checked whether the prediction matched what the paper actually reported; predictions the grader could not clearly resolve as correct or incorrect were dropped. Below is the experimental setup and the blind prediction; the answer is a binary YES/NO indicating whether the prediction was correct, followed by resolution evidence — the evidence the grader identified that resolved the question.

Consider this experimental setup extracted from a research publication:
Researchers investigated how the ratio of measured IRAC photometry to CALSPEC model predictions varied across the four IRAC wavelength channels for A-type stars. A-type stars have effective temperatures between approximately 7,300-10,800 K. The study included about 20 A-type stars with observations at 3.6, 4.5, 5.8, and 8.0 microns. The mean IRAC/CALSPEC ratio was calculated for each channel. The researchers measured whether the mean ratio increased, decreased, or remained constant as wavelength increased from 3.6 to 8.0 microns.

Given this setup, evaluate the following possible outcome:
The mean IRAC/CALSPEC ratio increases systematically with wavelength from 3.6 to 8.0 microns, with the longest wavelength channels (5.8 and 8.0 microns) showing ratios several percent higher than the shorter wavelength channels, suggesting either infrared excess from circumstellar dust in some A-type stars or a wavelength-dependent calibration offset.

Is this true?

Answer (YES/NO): YES